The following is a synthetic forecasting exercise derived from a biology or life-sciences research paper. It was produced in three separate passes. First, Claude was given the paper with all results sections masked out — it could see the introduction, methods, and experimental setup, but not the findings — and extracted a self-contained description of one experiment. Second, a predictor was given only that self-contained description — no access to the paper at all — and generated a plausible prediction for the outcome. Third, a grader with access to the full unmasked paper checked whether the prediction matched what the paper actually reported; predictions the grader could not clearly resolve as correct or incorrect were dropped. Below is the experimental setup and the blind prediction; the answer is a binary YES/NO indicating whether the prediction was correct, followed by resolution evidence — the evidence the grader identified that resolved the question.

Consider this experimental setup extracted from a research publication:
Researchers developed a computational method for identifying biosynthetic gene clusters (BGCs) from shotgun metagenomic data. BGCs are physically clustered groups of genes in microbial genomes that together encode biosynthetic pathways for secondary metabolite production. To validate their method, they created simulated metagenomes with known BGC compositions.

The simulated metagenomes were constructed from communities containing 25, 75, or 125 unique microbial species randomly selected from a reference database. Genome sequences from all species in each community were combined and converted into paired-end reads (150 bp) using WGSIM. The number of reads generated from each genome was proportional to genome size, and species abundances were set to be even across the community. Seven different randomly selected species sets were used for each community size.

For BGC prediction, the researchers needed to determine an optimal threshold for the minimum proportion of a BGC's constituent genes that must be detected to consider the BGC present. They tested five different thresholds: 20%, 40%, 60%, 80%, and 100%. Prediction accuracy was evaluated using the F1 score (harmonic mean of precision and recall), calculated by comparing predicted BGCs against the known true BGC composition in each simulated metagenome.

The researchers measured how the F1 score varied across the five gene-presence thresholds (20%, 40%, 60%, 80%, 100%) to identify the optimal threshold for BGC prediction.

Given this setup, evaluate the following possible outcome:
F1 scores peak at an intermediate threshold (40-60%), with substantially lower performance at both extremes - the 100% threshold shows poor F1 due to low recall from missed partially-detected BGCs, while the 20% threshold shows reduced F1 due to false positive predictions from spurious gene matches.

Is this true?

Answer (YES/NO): NO